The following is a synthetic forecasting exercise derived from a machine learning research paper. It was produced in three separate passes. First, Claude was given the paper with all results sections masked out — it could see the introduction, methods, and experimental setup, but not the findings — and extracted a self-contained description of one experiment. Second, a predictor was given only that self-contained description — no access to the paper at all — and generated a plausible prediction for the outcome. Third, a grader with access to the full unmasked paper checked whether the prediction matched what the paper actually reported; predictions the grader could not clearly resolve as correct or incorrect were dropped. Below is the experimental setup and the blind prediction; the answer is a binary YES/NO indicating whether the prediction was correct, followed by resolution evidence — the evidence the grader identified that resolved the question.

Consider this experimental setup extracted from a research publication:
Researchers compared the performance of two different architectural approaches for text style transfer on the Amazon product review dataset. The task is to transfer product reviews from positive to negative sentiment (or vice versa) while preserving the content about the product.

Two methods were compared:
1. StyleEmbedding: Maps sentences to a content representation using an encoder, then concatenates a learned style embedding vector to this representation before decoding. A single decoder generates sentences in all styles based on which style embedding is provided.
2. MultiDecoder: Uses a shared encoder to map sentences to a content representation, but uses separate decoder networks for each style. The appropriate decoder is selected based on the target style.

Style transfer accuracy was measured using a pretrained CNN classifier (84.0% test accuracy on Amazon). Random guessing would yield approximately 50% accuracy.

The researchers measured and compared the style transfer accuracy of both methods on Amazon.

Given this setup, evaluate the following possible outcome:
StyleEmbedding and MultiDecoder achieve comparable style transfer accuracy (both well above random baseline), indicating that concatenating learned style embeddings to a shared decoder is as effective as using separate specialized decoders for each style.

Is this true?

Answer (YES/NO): NO